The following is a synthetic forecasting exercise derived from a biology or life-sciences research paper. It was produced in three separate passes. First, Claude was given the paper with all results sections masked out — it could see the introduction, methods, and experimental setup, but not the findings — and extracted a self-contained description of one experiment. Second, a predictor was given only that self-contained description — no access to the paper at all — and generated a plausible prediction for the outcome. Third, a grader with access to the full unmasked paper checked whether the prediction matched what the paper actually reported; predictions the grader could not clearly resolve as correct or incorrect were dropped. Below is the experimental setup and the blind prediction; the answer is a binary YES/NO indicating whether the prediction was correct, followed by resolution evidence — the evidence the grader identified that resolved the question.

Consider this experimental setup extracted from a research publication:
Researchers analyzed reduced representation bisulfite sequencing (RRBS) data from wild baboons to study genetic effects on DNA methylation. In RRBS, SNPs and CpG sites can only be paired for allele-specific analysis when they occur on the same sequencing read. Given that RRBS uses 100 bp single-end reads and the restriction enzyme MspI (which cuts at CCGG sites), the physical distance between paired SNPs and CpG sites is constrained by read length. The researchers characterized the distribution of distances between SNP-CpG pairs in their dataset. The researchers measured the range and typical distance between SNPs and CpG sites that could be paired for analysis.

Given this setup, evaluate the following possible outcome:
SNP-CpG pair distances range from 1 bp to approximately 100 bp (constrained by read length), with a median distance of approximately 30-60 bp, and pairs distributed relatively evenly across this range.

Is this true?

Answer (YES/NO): YES